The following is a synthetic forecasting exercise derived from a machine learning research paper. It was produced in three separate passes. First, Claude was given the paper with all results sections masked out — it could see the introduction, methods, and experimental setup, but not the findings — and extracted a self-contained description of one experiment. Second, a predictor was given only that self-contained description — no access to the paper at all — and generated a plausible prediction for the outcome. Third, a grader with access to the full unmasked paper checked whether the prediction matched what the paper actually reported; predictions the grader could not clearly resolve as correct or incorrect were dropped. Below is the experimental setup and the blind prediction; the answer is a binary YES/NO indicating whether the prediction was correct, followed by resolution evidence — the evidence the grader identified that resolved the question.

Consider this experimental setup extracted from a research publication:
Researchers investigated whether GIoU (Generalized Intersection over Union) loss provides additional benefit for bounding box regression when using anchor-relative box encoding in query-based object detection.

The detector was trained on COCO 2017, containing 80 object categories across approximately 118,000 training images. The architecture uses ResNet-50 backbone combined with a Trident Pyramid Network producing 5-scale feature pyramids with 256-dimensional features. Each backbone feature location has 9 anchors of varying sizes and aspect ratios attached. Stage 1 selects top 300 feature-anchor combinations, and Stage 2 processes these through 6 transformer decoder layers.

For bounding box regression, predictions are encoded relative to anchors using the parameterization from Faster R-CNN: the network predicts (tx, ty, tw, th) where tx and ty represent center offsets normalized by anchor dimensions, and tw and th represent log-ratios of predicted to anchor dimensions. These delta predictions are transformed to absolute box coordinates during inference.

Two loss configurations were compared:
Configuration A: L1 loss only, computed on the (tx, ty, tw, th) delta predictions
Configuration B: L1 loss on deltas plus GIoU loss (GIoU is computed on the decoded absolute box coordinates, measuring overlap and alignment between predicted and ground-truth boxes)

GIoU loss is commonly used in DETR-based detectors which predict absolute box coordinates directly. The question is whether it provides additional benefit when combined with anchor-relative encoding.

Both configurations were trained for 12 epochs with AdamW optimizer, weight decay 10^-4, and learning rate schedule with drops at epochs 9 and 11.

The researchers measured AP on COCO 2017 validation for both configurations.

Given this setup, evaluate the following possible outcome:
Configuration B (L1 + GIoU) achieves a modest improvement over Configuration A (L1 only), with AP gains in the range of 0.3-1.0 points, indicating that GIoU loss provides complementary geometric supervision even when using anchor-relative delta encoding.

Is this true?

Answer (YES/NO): NO